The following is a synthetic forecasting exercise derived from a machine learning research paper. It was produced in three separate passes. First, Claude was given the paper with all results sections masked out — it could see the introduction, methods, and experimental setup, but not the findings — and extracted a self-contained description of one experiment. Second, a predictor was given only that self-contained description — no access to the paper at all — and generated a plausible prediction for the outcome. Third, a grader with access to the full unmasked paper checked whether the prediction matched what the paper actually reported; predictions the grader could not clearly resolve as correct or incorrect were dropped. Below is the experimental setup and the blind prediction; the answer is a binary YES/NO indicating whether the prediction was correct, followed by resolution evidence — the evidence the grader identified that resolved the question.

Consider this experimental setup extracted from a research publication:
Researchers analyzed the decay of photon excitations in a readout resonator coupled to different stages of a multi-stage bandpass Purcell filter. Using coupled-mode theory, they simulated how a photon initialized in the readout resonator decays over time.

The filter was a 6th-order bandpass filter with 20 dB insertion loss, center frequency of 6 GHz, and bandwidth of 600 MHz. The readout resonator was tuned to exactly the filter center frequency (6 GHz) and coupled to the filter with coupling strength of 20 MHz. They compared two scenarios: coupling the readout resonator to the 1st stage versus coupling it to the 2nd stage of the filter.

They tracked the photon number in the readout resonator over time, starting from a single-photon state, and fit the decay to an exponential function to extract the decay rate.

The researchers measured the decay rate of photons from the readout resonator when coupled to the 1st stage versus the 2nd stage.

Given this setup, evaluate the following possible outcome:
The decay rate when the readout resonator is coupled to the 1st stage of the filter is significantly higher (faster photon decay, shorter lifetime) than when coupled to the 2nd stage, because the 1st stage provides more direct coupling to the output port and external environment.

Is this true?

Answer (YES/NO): YES